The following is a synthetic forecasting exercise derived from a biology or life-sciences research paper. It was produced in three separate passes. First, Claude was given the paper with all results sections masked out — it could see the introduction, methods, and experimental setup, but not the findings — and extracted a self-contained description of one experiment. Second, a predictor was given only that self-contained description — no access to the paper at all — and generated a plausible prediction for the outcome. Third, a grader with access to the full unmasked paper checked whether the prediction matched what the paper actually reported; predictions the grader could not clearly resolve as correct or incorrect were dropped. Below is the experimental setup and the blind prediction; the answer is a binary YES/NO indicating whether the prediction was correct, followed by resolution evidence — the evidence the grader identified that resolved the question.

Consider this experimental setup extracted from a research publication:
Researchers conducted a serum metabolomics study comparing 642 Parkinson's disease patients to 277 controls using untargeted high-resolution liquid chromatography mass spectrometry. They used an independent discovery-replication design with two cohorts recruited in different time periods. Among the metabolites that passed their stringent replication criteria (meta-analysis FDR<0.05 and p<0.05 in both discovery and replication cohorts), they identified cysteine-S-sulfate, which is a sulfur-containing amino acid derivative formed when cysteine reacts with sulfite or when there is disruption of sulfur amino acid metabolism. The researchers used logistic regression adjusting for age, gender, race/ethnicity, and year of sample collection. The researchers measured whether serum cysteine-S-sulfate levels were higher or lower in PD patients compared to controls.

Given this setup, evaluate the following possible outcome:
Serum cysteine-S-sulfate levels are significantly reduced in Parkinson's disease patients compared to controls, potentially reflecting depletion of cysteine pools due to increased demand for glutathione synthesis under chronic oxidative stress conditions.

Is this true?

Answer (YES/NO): NO